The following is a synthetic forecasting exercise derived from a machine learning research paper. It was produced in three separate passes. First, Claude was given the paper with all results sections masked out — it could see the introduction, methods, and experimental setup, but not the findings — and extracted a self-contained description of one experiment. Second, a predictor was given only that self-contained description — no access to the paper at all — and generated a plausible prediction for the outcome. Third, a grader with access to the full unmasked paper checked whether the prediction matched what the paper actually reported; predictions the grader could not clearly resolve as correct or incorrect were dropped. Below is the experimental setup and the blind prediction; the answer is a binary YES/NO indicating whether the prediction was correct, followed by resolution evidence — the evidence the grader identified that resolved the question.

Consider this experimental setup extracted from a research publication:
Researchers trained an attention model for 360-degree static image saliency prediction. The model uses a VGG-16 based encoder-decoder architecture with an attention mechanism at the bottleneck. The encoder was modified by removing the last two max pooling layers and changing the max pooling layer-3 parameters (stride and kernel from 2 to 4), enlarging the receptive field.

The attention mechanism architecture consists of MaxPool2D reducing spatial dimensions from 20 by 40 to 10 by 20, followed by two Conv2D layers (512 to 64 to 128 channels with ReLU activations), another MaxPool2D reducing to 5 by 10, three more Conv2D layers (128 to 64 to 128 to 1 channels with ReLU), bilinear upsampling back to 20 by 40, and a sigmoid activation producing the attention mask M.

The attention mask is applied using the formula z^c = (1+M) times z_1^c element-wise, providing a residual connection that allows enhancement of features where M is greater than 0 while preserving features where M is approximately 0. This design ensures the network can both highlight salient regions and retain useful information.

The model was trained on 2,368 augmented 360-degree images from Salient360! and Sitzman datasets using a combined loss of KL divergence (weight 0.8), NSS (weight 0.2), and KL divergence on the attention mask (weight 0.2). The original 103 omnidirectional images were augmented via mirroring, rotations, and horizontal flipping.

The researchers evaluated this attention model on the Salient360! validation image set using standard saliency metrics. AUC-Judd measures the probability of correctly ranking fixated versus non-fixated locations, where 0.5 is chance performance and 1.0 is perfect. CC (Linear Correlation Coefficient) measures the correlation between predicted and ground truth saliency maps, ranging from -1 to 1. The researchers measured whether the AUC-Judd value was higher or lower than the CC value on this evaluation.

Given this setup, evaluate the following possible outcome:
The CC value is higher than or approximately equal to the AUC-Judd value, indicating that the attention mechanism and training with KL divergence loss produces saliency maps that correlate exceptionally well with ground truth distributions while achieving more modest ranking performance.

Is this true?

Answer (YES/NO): NO